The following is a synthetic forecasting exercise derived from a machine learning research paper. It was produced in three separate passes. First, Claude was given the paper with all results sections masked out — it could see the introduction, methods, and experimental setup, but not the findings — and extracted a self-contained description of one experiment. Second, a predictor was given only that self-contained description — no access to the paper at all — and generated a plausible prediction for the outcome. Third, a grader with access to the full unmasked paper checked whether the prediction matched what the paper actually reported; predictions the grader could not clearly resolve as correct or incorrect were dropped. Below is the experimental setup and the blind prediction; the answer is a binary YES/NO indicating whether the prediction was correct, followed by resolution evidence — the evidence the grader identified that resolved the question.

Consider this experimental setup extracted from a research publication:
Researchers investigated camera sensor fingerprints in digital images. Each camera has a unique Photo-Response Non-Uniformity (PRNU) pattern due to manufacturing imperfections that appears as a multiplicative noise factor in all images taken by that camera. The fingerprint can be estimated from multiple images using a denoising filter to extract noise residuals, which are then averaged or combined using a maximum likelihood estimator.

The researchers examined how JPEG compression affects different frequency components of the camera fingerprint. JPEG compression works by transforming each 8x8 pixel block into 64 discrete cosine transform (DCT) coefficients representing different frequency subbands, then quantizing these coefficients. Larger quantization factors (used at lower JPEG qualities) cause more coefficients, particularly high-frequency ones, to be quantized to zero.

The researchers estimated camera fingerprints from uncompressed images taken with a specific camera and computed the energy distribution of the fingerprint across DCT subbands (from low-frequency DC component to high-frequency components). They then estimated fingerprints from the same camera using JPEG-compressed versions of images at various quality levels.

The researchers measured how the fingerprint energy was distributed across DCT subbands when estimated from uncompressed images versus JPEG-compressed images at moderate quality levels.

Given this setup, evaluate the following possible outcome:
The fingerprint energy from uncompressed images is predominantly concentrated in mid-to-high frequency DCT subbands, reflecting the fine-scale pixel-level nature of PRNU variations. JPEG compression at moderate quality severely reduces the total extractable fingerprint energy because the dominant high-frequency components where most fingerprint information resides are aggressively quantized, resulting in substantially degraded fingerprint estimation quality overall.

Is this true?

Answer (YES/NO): NO